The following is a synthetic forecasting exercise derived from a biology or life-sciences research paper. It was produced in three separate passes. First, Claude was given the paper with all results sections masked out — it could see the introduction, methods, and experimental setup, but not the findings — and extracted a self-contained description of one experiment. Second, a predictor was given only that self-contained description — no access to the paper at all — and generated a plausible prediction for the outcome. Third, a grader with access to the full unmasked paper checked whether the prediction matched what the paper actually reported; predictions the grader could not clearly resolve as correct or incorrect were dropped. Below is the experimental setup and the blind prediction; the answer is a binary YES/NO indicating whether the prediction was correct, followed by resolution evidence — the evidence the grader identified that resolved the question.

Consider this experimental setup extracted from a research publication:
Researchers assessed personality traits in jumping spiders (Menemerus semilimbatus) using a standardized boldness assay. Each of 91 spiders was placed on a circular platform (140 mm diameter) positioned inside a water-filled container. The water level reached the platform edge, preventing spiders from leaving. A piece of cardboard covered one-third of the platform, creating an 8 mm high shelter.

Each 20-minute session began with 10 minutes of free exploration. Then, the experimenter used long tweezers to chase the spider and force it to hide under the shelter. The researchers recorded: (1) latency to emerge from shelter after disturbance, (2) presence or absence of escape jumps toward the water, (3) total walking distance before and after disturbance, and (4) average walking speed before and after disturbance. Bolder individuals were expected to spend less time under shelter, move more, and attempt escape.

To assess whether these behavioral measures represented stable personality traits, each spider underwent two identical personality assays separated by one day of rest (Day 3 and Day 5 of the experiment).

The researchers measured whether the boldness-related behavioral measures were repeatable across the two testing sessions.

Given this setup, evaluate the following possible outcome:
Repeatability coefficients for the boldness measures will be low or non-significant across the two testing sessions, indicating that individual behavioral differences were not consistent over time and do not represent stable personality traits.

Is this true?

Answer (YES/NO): NO